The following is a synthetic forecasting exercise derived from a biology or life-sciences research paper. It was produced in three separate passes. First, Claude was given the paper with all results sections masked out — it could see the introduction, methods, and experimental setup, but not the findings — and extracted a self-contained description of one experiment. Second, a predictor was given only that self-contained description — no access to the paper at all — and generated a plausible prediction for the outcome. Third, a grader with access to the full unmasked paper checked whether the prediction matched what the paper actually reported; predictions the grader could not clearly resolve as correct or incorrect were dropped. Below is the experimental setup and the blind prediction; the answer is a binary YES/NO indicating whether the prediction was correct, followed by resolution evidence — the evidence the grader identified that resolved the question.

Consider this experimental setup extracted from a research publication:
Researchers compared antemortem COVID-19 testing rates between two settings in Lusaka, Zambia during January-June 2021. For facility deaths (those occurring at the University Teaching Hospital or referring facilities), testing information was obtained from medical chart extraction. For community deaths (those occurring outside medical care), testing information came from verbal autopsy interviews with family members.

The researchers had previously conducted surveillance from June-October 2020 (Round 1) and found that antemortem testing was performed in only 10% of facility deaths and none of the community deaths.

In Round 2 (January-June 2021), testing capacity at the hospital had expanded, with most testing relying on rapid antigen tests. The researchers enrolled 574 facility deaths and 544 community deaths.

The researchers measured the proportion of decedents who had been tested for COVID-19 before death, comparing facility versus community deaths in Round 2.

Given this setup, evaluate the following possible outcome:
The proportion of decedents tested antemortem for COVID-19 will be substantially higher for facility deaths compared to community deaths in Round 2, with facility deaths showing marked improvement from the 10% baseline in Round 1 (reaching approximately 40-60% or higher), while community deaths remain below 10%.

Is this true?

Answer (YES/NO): YES